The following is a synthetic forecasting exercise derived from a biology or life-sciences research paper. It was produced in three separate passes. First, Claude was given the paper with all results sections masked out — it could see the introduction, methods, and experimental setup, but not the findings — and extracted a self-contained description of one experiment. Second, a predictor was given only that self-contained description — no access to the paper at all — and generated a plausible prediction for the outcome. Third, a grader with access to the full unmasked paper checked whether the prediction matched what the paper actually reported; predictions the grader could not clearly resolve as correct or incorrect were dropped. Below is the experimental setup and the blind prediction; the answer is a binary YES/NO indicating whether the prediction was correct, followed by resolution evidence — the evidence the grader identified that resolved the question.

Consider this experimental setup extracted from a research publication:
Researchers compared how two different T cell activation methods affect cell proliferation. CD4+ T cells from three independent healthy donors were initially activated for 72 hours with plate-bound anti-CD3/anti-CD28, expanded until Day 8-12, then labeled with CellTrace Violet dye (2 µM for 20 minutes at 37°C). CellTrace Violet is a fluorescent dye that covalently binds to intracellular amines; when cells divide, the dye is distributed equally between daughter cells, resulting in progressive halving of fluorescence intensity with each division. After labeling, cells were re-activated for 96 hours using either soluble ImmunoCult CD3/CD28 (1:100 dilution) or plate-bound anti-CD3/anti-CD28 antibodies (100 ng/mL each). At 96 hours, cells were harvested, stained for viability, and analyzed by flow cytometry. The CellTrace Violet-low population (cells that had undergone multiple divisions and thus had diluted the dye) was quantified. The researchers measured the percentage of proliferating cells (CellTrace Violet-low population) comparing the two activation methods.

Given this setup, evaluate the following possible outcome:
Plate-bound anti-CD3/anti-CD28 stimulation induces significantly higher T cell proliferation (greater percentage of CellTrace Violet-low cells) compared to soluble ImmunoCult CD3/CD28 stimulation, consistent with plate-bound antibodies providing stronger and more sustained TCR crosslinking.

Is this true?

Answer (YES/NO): NO